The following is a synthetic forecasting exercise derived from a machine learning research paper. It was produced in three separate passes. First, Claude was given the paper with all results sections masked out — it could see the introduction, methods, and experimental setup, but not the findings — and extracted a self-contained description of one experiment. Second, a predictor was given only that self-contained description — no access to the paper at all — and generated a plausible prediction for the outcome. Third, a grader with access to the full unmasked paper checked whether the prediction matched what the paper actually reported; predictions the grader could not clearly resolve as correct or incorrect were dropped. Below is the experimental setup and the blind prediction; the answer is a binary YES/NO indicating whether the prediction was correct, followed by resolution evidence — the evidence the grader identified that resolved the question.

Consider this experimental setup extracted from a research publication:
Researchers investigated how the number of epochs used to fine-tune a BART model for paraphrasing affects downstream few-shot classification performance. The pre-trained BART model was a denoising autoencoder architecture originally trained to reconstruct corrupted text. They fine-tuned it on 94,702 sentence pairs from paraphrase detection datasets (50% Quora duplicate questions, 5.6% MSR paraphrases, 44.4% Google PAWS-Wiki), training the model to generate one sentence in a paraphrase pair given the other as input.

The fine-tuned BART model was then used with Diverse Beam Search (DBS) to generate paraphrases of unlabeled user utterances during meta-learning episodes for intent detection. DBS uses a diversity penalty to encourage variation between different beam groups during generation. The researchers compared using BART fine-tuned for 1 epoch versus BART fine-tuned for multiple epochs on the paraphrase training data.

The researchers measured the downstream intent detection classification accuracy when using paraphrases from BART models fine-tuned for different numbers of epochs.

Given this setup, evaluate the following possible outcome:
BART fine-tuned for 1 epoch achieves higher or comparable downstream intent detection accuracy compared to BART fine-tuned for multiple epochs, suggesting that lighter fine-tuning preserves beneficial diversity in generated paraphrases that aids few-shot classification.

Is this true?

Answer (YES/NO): YES